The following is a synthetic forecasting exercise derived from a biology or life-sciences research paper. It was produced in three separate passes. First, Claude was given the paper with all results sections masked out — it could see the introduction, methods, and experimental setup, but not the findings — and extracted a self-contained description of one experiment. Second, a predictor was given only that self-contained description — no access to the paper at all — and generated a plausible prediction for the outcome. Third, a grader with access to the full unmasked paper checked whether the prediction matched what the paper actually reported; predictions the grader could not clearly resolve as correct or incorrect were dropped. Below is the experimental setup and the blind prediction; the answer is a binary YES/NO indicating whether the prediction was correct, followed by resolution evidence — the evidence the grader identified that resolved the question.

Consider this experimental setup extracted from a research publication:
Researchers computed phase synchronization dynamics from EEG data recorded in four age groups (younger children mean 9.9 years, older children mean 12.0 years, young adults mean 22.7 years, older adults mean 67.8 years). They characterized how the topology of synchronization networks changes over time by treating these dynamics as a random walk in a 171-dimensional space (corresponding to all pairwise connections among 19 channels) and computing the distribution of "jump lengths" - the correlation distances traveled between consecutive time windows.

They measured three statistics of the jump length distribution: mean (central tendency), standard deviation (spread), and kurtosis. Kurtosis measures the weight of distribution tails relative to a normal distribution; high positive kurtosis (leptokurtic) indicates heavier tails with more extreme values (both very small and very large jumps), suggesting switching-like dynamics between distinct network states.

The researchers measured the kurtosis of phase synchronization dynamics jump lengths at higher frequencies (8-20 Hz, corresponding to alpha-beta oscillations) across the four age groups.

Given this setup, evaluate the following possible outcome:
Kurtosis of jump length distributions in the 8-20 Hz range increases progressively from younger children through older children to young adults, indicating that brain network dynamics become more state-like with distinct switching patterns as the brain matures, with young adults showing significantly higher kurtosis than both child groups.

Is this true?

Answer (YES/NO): NO